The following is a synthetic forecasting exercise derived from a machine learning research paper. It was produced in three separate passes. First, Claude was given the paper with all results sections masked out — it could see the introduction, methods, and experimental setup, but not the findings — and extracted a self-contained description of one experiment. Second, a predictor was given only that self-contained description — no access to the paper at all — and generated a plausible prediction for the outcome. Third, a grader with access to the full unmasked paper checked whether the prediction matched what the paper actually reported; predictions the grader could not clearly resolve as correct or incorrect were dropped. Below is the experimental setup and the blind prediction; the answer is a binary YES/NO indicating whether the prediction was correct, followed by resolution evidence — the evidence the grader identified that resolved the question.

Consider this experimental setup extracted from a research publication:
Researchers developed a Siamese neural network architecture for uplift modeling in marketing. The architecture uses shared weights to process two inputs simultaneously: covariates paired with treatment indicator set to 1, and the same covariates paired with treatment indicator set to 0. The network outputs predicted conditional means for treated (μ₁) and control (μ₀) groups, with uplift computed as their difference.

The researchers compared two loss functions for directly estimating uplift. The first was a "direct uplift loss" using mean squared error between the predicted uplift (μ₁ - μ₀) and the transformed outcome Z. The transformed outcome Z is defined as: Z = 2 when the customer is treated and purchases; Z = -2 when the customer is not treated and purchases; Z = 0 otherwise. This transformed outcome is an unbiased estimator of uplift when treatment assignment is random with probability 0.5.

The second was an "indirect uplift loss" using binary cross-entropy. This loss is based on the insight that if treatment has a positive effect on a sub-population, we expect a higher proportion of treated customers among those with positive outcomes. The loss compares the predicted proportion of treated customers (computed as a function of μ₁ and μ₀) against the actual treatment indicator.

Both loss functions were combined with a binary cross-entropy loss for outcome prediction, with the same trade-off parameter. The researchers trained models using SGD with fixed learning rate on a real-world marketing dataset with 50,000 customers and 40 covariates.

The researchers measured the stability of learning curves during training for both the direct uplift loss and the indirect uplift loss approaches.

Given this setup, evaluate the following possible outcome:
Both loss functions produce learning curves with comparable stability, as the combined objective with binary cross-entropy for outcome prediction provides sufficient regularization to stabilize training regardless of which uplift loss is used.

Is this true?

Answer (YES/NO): NO